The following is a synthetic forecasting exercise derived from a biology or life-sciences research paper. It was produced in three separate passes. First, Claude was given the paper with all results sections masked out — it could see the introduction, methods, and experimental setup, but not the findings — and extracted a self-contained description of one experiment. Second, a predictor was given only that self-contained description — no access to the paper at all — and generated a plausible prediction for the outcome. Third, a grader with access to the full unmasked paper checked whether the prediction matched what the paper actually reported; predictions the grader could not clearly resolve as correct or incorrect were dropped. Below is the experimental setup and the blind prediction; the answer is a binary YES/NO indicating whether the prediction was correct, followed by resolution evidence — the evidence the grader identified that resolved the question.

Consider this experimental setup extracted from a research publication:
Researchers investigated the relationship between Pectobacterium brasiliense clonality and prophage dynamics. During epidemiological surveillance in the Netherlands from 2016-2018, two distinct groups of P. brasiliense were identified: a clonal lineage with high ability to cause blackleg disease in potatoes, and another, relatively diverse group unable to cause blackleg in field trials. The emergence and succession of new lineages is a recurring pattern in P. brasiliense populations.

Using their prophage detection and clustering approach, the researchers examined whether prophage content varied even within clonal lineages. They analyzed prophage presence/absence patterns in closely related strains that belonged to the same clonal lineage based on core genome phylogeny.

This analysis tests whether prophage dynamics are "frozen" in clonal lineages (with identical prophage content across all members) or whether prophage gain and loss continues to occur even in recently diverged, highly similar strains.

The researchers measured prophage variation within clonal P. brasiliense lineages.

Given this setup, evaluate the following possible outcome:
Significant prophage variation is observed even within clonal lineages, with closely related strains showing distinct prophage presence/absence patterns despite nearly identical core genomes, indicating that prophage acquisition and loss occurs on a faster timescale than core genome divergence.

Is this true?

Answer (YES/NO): YES